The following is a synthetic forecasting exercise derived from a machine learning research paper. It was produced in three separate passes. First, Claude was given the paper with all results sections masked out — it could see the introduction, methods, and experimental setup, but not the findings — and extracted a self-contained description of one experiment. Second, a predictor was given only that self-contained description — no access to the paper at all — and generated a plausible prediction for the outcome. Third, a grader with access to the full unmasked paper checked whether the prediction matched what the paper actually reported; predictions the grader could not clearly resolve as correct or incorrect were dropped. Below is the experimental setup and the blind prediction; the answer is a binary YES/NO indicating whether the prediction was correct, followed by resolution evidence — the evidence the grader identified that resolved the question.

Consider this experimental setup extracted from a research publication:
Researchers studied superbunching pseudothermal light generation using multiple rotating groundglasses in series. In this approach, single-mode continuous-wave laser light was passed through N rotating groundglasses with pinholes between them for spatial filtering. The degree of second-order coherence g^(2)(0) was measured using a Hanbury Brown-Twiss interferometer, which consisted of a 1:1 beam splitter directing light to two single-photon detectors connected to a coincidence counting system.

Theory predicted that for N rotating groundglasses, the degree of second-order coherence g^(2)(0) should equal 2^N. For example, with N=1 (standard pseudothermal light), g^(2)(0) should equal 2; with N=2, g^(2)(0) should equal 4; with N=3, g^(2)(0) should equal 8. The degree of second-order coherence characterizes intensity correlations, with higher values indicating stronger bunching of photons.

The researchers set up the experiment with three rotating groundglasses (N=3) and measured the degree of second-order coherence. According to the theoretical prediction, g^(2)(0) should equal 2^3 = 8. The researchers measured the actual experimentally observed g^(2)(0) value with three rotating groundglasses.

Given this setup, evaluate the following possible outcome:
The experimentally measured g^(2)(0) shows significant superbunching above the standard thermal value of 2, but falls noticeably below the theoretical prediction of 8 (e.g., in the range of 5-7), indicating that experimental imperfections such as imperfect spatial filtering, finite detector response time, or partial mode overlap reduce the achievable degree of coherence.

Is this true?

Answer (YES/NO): NO